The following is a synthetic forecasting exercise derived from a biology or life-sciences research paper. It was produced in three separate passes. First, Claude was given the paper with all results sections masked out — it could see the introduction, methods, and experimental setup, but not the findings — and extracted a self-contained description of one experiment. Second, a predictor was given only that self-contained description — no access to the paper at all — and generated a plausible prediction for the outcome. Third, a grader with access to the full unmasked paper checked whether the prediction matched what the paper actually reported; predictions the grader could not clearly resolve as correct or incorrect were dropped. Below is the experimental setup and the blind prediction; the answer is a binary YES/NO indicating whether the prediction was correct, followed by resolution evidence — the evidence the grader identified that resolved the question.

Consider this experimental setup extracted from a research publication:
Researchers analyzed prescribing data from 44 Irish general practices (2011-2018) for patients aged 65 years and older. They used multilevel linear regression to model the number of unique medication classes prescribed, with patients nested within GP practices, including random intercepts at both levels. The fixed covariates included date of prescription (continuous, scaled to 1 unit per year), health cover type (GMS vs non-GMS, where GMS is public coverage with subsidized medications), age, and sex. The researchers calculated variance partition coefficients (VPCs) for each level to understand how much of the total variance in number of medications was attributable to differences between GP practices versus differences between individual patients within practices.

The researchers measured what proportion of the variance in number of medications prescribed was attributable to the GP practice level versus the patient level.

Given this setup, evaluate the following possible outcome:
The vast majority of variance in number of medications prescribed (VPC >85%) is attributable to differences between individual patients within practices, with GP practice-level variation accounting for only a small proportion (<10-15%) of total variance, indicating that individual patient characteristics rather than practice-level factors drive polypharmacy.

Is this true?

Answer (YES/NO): NO